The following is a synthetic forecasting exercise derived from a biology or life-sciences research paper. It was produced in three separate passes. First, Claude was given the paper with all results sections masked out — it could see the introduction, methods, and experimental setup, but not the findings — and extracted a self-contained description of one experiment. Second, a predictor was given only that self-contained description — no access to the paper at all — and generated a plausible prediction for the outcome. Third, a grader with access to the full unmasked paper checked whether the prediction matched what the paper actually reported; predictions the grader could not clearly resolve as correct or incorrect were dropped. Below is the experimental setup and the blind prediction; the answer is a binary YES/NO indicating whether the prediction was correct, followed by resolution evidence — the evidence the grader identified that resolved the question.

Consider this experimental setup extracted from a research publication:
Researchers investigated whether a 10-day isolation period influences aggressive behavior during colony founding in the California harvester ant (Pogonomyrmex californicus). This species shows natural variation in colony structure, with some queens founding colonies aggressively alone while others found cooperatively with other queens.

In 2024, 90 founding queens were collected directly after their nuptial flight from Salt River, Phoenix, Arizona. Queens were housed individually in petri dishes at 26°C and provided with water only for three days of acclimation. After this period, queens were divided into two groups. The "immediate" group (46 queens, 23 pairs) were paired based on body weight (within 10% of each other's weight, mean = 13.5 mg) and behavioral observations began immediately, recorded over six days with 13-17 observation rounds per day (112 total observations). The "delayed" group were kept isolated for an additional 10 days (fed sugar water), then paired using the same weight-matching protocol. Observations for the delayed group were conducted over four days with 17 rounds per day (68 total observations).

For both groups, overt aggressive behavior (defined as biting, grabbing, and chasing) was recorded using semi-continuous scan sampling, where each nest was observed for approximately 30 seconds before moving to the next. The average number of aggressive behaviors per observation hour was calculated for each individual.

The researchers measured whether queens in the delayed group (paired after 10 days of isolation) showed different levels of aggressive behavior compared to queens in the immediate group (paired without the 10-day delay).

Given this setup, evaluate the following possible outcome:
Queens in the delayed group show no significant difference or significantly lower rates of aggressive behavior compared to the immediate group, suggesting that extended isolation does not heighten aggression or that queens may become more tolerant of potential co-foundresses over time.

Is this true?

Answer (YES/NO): YES